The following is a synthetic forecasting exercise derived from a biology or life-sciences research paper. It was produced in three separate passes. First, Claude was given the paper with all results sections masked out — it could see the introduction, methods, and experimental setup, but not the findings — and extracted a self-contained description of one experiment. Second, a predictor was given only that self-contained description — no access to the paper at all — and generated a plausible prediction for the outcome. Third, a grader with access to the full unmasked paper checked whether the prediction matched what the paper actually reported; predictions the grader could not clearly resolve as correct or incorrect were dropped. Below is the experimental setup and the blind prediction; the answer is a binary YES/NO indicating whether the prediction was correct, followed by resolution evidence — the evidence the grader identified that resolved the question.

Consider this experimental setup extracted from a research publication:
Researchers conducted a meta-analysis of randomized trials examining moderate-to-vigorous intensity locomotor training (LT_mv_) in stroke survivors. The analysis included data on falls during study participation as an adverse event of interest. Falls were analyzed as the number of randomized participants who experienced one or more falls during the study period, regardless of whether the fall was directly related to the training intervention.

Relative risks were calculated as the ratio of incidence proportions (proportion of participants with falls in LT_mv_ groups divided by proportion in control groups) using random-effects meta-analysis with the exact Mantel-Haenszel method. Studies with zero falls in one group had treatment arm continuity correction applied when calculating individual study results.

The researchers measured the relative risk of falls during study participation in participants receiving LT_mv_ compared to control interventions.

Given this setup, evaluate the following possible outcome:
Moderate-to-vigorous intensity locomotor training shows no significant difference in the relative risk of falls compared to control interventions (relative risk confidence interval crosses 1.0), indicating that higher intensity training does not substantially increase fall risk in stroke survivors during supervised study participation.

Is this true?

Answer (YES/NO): YES